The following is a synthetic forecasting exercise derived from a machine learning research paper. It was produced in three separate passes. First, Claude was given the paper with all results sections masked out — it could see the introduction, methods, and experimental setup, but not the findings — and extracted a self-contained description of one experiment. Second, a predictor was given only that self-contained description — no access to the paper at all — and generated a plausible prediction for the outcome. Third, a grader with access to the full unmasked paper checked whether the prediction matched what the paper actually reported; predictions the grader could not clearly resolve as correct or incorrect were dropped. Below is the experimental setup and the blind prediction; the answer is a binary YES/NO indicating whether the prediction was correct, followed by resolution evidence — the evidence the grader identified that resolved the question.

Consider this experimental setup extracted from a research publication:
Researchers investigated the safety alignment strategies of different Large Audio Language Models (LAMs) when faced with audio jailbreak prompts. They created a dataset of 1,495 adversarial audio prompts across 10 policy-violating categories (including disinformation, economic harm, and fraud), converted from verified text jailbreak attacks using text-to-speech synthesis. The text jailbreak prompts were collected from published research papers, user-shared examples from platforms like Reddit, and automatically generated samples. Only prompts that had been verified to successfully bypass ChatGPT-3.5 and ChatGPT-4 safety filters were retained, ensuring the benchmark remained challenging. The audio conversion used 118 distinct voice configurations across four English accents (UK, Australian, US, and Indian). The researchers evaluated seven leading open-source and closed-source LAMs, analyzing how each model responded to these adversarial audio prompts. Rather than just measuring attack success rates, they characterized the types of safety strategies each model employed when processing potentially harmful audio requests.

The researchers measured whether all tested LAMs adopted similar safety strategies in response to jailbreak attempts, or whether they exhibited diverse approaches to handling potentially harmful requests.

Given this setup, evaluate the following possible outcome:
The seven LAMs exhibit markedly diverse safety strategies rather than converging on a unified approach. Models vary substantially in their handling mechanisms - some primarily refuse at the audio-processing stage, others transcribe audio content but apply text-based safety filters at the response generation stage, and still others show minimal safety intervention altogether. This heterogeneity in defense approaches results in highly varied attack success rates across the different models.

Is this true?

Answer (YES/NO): NO